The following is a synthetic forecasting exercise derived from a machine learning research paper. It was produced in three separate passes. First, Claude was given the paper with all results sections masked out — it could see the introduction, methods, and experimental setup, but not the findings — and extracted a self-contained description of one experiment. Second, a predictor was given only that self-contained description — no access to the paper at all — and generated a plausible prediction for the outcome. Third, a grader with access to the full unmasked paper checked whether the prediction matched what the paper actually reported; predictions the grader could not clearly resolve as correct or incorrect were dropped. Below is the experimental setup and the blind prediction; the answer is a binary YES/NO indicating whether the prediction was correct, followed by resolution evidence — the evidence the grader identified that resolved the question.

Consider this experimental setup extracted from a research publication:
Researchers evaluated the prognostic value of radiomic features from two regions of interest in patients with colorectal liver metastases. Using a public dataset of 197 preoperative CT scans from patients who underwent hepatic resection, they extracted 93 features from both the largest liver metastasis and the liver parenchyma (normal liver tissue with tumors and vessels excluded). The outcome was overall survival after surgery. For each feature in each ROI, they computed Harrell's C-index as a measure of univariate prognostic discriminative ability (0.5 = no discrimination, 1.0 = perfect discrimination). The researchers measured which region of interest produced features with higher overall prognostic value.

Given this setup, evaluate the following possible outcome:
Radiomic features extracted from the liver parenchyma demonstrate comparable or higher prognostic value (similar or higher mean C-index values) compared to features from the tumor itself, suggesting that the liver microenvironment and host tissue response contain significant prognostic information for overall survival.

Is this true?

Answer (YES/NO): YES